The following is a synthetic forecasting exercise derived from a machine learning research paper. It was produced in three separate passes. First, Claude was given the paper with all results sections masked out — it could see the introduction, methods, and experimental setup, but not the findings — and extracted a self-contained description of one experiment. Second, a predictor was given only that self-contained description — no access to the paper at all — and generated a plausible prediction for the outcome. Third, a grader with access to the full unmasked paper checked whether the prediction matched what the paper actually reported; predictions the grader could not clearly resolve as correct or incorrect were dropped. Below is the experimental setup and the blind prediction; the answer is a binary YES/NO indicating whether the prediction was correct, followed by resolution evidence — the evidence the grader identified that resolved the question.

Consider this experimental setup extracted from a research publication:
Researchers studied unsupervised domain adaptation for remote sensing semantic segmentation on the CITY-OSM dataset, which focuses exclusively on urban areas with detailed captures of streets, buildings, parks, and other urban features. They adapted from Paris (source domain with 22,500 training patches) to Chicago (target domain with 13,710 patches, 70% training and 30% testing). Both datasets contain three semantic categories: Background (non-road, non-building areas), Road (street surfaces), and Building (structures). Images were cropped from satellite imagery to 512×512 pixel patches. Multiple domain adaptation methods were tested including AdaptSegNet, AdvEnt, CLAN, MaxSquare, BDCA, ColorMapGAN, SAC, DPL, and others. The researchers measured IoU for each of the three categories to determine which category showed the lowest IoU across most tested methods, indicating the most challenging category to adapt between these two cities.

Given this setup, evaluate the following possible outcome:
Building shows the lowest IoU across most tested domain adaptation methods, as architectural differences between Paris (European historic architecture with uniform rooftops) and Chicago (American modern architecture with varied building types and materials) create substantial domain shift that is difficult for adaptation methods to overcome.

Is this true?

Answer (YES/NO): NO